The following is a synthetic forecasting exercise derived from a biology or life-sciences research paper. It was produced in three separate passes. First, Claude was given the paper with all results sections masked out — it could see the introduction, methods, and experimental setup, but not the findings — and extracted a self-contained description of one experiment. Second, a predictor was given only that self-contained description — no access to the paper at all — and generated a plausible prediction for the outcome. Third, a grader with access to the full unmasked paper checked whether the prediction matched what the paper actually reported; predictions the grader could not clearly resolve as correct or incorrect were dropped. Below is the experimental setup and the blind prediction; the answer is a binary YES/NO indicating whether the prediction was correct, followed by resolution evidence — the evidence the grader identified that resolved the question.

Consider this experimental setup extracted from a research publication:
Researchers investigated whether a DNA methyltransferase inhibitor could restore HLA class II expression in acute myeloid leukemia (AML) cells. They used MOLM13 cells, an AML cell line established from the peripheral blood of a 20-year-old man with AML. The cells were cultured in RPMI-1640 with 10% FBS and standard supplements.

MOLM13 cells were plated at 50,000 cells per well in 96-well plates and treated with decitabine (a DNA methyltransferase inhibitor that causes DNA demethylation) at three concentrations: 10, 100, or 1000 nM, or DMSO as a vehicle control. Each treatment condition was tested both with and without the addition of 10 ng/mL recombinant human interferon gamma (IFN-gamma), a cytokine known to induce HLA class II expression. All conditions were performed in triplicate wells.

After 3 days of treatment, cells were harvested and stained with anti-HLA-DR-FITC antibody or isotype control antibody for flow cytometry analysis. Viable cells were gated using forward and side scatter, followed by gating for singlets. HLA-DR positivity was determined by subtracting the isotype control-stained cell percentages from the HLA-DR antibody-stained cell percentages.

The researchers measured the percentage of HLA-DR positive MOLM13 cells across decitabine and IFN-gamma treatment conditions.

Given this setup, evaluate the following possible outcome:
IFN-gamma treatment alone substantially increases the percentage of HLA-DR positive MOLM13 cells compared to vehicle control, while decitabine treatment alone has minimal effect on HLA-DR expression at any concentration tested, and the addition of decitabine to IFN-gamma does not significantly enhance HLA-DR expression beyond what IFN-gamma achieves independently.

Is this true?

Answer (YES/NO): NO